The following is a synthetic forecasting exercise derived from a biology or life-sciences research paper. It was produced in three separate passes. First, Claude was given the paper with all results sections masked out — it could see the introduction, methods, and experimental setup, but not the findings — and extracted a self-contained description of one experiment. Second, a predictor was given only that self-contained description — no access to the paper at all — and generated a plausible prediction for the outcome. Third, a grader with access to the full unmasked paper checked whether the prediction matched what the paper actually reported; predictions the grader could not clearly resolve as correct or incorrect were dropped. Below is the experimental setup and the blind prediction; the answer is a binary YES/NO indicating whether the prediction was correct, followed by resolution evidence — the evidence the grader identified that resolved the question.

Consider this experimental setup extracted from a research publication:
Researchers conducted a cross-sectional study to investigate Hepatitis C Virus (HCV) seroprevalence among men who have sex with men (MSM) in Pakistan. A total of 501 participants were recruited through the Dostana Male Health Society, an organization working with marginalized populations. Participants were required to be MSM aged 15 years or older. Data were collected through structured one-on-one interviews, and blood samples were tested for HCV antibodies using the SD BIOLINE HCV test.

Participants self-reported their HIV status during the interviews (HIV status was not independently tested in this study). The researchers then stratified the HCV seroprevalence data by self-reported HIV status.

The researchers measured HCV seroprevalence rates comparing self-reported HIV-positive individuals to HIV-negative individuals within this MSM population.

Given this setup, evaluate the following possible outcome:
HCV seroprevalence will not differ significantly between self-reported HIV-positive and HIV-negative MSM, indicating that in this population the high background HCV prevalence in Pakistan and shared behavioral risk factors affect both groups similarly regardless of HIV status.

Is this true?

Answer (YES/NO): NO